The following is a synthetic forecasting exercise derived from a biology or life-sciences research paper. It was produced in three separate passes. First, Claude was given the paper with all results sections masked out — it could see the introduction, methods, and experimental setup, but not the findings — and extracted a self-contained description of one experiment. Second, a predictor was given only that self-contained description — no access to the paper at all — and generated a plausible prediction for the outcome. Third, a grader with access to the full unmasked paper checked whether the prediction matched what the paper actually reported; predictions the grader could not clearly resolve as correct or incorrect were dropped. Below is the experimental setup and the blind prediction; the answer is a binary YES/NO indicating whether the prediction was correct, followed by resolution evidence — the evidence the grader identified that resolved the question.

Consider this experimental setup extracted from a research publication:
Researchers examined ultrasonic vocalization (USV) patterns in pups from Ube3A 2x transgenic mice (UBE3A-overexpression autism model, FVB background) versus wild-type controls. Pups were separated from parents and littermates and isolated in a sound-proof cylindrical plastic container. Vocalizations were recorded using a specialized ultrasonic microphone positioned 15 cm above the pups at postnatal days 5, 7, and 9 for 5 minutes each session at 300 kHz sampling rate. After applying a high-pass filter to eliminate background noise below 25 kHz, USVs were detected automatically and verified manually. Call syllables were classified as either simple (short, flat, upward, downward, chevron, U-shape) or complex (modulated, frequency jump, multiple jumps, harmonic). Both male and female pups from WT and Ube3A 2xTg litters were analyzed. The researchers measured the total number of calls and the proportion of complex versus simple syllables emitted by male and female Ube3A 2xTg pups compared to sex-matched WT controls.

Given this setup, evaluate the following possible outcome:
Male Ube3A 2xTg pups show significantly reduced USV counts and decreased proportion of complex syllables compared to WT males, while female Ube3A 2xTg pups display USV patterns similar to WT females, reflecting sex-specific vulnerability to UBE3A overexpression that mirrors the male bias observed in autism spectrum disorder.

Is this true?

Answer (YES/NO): NO